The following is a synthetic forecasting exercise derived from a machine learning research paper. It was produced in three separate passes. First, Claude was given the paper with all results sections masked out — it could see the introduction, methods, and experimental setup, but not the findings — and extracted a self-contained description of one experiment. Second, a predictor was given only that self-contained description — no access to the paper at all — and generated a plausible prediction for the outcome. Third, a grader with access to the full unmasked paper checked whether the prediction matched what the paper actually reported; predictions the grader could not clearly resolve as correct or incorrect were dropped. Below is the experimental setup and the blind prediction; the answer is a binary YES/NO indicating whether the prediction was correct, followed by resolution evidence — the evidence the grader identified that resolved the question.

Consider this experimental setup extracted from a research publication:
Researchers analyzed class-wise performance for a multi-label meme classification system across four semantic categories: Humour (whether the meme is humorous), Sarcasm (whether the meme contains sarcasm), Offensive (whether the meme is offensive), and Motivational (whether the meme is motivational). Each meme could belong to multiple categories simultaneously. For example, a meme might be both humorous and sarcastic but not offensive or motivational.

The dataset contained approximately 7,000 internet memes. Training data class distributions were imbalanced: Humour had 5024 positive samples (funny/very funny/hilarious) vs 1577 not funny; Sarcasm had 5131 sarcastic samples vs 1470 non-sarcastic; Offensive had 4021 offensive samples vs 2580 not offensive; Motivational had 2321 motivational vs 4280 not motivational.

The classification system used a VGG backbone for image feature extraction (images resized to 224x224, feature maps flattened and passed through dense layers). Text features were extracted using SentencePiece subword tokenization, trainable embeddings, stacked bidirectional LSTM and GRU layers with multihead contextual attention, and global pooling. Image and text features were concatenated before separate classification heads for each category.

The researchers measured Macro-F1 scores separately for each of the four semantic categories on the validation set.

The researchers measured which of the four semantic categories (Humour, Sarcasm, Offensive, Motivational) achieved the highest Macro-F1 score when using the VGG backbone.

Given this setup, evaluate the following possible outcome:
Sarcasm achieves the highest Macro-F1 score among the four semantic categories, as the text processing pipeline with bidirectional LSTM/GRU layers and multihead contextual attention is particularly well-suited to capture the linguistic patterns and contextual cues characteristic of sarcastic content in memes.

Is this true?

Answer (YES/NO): NO